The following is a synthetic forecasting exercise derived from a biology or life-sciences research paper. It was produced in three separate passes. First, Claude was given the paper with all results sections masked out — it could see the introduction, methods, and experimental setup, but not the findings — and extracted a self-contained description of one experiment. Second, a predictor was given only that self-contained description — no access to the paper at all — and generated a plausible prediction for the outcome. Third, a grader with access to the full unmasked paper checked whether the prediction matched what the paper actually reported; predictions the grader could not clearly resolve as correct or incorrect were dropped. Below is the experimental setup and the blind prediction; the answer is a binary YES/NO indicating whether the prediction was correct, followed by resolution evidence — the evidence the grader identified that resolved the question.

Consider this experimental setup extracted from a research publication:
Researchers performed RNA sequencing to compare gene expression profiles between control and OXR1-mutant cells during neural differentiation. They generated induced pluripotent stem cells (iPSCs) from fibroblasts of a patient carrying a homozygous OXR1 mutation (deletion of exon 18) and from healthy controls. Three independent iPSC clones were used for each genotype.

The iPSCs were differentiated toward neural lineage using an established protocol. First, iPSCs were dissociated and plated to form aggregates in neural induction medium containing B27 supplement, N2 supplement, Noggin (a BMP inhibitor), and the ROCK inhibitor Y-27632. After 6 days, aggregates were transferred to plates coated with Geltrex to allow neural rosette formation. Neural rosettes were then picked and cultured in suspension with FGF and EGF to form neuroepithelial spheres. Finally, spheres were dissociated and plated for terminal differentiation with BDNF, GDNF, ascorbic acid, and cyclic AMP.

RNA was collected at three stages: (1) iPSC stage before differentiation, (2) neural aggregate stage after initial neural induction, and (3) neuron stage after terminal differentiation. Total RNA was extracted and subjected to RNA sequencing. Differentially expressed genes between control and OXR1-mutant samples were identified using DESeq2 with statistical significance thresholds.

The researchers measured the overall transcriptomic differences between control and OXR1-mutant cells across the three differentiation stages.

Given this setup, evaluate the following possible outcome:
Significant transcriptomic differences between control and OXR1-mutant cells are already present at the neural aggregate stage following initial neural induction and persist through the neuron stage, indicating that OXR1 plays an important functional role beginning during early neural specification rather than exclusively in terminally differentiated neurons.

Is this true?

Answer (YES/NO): NO